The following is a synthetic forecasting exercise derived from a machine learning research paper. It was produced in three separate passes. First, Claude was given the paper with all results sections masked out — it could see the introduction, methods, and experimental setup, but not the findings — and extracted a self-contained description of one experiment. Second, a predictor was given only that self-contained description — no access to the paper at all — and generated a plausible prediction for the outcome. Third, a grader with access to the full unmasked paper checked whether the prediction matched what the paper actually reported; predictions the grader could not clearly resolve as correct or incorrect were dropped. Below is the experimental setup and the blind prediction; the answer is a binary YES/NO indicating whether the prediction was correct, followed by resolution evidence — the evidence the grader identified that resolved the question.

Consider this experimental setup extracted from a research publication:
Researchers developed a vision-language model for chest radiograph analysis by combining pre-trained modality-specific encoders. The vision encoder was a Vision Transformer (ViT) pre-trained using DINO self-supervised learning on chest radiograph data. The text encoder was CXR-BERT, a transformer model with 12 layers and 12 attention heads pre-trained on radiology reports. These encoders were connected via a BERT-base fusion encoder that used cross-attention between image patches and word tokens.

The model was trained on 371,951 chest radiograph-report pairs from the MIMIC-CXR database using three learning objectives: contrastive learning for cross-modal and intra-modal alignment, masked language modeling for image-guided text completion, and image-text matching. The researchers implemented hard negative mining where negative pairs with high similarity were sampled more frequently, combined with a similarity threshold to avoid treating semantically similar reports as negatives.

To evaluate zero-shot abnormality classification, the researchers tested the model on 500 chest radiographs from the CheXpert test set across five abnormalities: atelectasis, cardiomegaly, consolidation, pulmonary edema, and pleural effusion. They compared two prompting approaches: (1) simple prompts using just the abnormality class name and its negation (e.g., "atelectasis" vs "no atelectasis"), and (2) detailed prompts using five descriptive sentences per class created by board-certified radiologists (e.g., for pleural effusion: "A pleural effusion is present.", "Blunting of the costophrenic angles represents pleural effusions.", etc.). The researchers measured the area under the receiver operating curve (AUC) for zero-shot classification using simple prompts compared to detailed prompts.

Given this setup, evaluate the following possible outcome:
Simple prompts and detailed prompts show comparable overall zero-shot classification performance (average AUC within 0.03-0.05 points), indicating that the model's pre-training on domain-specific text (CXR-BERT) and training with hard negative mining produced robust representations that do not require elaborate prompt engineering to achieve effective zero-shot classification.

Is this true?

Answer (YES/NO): NO